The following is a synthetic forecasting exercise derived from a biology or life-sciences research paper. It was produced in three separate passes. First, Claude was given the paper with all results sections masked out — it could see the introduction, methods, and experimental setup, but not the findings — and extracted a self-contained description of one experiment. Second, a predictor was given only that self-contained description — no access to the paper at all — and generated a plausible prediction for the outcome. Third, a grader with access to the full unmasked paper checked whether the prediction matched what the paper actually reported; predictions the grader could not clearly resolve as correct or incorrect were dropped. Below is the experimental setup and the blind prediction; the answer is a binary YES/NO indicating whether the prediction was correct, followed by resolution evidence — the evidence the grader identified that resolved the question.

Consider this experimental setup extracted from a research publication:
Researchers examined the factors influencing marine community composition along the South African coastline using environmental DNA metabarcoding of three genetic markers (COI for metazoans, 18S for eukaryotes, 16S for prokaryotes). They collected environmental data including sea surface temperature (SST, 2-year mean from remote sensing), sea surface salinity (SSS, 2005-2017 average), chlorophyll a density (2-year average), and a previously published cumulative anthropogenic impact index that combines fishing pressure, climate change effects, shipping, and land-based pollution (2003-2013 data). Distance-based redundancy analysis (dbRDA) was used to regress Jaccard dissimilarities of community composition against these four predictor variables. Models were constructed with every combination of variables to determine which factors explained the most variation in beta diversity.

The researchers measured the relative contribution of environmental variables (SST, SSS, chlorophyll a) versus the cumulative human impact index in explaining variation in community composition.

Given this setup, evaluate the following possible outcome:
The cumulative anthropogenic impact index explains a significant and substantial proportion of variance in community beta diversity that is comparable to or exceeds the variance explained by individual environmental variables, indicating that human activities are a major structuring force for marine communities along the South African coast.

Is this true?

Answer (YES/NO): NO